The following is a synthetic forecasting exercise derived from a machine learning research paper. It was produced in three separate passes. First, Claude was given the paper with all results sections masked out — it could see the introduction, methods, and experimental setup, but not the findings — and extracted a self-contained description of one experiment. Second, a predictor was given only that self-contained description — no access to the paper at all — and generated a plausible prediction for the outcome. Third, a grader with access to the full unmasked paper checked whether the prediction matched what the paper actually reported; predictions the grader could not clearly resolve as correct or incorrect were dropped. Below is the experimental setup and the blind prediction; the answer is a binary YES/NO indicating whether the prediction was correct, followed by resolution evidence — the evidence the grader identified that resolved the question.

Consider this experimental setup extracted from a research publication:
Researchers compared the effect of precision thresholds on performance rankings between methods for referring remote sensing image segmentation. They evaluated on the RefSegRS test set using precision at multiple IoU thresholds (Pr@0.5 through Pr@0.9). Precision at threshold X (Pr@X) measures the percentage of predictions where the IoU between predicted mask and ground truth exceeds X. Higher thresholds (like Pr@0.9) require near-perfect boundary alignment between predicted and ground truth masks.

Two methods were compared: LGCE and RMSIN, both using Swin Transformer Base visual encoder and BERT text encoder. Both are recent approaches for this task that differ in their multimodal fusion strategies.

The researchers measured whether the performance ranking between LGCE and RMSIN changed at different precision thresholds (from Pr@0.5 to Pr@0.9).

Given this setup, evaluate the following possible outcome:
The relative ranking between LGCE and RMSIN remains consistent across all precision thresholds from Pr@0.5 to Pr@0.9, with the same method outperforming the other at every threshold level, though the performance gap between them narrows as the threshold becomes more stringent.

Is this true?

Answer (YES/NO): NO